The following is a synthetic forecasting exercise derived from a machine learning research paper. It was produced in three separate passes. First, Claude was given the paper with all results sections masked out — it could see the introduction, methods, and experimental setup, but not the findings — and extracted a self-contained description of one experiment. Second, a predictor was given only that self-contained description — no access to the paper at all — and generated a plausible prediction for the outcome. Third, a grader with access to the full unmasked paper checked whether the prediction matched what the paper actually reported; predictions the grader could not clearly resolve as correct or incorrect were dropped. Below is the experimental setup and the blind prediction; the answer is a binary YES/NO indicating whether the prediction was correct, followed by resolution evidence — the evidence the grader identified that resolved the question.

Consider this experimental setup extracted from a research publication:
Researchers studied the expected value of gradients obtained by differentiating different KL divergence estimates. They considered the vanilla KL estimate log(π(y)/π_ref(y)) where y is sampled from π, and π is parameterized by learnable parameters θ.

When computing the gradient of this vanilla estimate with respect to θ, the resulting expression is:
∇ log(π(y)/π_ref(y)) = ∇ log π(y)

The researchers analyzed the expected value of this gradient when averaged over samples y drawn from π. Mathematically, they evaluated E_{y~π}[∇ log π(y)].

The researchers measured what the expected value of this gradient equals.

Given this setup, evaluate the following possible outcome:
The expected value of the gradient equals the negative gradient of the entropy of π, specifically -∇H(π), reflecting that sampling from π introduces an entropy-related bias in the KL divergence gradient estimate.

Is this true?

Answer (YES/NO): NO